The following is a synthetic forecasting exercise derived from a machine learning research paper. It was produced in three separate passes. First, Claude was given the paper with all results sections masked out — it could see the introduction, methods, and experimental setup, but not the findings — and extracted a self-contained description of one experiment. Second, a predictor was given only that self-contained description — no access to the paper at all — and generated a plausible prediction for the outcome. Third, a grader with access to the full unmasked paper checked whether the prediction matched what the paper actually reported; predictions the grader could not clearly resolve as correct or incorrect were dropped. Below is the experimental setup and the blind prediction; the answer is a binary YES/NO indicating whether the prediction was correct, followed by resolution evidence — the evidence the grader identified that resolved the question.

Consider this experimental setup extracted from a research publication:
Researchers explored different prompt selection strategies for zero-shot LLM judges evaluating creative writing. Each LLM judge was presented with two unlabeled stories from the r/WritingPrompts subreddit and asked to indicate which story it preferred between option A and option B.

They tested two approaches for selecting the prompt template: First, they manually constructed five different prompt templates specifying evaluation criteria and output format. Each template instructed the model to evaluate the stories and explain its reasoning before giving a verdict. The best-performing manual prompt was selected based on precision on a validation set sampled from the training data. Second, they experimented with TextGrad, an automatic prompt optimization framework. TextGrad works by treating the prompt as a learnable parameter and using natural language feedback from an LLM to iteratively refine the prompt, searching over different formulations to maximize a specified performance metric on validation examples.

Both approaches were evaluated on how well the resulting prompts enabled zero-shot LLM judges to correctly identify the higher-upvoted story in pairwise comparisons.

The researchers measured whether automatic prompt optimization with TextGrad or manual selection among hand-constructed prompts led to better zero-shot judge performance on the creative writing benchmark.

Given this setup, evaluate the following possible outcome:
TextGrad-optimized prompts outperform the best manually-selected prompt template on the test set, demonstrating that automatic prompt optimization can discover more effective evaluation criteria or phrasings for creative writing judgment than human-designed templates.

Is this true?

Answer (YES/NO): NO